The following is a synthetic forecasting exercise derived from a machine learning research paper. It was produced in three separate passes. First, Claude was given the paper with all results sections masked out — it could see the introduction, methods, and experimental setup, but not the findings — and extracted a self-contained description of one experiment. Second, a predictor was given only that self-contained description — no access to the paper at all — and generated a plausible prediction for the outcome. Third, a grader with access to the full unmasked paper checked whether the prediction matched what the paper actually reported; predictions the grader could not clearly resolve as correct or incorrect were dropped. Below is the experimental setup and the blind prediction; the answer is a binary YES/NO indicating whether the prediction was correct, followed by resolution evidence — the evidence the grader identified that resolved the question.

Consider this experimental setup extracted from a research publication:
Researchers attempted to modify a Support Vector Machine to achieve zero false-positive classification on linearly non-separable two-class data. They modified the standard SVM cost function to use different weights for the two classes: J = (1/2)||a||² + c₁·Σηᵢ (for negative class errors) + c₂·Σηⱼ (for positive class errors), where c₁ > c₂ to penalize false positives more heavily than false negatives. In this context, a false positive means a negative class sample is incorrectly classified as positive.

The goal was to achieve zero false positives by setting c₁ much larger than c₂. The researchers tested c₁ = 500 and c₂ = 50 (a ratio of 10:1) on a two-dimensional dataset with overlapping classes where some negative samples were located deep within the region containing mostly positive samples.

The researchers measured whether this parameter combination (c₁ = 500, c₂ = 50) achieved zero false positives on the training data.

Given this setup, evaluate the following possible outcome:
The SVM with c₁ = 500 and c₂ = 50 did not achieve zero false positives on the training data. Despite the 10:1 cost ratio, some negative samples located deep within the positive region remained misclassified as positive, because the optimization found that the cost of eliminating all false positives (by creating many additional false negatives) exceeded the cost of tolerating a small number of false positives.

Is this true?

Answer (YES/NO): YES